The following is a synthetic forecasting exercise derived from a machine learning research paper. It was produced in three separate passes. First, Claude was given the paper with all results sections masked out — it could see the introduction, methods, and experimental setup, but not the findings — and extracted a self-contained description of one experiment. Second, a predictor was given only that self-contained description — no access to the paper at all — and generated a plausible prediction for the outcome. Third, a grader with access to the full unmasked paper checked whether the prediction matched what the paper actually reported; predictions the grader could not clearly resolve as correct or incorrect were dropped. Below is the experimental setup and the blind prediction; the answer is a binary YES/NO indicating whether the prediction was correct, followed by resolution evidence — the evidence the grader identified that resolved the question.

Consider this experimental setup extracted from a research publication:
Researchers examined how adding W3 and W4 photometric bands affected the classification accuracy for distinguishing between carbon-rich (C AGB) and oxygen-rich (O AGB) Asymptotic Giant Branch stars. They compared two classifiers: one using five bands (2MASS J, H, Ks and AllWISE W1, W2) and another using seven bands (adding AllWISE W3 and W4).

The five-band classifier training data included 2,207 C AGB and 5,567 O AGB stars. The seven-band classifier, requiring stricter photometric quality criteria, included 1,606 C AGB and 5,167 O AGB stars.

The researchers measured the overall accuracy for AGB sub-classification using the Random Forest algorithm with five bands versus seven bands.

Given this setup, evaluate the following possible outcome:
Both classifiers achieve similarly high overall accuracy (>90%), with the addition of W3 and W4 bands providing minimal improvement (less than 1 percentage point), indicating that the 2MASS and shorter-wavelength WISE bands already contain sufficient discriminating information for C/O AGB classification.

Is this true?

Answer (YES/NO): NO